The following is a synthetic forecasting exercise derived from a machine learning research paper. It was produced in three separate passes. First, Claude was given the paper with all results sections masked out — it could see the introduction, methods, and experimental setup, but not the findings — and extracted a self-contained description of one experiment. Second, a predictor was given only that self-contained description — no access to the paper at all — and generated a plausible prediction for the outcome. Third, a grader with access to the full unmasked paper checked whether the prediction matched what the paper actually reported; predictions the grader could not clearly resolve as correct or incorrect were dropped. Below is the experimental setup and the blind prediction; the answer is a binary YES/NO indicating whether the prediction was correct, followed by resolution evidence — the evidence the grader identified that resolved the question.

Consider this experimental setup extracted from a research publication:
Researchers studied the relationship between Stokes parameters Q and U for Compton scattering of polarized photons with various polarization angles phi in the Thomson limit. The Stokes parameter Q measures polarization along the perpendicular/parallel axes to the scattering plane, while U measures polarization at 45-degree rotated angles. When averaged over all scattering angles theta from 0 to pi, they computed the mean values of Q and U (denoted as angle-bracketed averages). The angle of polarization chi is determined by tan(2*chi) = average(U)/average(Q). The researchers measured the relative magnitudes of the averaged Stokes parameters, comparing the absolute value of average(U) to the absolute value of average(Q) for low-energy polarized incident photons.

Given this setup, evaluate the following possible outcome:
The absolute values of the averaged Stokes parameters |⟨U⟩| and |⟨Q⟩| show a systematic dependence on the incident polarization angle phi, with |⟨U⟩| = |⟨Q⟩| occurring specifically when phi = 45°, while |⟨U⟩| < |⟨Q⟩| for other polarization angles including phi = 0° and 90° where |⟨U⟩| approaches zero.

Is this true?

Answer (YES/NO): NO